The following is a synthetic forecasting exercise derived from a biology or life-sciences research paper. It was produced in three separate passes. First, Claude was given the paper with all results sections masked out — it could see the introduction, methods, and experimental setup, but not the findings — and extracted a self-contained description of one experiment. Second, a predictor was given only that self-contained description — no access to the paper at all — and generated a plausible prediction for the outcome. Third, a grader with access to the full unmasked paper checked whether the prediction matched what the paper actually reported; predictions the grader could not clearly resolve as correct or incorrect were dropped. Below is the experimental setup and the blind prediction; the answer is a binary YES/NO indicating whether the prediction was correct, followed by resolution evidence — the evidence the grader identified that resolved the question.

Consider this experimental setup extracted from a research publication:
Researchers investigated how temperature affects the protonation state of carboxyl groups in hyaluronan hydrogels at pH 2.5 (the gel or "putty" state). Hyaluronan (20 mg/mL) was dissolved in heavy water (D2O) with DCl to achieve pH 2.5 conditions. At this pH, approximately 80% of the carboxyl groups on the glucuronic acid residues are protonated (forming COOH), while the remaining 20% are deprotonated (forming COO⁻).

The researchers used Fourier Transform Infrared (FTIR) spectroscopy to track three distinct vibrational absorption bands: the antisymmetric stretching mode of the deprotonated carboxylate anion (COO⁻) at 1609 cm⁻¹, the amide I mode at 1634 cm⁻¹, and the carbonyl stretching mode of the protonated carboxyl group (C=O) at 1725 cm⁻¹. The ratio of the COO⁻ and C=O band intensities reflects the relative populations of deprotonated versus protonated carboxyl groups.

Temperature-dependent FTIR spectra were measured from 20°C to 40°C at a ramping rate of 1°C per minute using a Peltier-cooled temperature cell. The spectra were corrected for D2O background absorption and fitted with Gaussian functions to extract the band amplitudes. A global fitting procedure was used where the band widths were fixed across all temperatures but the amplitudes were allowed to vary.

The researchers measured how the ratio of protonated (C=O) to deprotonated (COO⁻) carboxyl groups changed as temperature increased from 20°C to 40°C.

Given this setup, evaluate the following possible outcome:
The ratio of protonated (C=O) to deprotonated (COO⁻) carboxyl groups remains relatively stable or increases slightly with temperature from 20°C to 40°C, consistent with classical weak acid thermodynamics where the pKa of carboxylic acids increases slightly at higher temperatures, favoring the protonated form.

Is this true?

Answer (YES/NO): YES